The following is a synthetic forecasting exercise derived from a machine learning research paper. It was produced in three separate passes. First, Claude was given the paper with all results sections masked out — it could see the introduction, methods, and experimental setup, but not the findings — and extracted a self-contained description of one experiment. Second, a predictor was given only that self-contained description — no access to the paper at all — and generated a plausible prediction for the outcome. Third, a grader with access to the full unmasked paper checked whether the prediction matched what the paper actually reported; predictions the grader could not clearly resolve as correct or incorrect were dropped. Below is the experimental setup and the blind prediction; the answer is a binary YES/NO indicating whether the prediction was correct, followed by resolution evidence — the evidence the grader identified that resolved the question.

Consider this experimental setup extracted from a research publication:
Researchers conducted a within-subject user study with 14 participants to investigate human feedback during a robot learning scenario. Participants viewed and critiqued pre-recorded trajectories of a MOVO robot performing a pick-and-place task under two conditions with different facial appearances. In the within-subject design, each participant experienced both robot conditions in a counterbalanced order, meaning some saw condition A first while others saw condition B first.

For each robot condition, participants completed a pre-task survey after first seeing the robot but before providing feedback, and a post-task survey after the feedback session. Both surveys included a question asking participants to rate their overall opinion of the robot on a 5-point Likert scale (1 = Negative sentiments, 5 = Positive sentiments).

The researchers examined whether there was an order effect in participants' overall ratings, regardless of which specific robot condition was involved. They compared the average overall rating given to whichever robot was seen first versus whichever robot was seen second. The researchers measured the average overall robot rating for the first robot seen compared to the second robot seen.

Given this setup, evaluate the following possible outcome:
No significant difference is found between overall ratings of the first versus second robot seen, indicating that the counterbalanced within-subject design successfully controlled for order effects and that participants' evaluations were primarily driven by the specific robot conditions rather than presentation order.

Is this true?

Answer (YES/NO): NO